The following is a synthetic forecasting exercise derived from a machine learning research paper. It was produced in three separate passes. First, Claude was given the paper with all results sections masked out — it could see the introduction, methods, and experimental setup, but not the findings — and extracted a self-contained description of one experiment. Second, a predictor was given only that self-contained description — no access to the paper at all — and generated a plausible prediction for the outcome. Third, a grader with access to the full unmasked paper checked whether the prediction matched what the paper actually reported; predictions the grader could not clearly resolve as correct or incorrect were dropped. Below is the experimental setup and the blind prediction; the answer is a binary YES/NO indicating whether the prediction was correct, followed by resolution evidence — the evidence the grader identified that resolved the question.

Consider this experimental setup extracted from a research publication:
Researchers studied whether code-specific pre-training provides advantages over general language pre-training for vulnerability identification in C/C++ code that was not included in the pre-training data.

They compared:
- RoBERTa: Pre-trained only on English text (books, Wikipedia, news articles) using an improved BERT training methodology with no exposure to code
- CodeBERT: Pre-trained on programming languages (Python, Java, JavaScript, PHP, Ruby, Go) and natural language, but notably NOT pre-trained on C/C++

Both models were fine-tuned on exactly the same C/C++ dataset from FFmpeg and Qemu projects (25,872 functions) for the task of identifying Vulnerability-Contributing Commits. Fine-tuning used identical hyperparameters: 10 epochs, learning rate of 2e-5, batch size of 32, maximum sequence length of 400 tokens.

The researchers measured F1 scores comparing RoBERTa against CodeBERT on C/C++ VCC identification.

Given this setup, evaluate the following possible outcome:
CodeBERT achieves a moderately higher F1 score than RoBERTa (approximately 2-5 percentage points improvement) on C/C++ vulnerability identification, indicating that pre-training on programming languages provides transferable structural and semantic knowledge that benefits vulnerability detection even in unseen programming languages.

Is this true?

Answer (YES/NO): NO